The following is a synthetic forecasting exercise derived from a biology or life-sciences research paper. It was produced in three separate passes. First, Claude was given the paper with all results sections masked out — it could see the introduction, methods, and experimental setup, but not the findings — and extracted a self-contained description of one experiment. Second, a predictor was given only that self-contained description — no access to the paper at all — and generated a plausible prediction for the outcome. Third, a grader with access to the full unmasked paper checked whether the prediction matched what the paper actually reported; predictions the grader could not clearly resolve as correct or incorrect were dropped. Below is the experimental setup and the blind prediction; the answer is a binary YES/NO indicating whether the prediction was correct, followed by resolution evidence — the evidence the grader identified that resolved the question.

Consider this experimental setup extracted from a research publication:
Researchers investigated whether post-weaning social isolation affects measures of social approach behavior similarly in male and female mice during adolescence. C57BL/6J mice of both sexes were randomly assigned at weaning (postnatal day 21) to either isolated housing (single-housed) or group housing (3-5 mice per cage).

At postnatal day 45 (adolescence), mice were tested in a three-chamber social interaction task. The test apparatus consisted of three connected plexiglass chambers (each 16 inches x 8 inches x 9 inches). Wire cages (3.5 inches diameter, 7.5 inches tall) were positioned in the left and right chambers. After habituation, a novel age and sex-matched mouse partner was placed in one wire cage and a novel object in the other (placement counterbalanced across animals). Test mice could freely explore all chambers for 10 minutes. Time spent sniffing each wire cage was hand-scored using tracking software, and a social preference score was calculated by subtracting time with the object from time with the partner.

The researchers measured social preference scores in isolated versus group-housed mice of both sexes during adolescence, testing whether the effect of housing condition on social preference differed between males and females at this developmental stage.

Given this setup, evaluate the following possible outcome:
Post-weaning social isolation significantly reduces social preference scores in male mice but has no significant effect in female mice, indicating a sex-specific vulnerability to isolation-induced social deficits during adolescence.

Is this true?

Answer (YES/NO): NO